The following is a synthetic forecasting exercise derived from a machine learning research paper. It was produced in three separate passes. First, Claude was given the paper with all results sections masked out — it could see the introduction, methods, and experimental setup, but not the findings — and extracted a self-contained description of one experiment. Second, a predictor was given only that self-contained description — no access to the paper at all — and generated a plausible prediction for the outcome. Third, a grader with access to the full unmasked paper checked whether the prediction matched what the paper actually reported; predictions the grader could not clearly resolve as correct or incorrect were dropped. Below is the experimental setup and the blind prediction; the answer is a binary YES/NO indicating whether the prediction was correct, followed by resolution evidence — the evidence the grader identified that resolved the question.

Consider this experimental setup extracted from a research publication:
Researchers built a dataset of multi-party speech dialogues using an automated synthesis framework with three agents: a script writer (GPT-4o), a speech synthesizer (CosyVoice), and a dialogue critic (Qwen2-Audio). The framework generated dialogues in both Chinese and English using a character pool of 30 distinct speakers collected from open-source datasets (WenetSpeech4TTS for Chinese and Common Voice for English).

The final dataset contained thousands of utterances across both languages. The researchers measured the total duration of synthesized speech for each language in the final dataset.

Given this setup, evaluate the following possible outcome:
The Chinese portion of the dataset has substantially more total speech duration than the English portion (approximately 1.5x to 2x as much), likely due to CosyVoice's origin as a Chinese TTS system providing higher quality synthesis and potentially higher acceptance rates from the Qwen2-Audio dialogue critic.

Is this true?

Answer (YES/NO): NO